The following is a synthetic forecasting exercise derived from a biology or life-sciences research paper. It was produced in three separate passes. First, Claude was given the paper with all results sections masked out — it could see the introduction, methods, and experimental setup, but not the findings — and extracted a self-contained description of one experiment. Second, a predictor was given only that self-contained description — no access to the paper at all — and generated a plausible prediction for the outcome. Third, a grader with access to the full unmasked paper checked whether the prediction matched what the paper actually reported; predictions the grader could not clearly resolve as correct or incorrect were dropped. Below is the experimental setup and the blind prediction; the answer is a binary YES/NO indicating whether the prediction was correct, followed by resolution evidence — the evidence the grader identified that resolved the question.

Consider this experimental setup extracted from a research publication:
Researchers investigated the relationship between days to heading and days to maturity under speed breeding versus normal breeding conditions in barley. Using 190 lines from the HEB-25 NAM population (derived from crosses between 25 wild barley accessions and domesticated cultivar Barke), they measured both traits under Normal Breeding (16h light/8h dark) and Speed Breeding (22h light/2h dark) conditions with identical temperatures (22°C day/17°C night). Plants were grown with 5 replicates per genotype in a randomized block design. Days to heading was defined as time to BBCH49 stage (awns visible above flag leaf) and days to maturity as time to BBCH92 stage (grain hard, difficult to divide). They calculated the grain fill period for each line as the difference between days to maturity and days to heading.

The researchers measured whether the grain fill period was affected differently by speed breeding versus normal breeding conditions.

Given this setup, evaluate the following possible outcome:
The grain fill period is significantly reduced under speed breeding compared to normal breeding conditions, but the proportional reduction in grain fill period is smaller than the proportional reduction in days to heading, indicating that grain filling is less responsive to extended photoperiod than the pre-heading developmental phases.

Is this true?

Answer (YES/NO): NO